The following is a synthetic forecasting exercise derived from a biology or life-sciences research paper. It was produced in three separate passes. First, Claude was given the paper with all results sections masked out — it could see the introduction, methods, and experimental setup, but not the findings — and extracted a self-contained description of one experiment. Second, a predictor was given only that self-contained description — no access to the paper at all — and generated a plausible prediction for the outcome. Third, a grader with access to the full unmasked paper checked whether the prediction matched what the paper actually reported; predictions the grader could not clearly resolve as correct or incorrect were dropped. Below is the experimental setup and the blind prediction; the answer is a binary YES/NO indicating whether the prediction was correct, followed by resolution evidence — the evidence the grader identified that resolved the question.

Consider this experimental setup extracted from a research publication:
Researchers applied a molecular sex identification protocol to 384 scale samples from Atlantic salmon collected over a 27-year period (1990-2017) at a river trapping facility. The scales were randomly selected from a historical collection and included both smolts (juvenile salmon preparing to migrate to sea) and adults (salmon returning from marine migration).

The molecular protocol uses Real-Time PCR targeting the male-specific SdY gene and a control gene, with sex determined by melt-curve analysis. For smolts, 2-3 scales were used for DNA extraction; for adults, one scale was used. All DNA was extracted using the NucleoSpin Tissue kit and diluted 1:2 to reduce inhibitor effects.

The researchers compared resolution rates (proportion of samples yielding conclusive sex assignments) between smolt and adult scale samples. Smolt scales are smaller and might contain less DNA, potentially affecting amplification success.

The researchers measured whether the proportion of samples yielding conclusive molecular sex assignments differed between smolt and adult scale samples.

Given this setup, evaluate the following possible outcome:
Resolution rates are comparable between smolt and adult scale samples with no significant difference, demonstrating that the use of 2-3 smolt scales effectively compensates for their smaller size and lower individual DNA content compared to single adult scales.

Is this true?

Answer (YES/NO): YES